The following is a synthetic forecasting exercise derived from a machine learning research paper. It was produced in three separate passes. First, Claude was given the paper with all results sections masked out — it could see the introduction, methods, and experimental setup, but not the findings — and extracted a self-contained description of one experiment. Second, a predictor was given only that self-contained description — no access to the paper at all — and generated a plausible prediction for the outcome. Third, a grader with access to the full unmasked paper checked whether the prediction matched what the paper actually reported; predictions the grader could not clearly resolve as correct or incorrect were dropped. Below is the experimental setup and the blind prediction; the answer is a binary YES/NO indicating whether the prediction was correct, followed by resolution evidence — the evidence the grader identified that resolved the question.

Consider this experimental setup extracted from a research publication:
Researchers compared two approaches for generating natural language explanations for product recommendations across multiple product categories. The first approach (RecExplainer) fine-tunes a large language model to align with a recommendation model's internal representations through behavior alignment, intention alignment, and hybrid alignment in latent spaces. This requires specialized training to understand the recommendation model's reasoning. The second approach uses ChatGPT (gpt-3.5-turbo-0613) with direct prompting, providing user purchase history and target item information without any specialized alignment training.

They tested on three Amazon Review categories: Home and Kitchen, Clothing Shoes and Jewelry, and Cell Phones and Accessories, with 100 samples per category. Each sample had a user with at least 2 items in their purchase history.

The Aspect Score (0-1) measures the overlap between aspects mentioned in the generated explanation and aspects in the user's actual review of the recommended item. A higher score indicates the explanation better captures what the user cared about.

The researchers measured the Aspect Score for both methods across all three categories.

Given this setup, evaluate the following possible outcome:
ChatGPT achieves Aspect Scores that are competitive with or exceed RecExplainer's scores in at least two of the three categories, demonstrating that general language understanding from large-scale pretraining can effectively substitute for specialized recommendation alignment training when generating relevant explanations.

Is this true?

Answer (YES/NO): YES